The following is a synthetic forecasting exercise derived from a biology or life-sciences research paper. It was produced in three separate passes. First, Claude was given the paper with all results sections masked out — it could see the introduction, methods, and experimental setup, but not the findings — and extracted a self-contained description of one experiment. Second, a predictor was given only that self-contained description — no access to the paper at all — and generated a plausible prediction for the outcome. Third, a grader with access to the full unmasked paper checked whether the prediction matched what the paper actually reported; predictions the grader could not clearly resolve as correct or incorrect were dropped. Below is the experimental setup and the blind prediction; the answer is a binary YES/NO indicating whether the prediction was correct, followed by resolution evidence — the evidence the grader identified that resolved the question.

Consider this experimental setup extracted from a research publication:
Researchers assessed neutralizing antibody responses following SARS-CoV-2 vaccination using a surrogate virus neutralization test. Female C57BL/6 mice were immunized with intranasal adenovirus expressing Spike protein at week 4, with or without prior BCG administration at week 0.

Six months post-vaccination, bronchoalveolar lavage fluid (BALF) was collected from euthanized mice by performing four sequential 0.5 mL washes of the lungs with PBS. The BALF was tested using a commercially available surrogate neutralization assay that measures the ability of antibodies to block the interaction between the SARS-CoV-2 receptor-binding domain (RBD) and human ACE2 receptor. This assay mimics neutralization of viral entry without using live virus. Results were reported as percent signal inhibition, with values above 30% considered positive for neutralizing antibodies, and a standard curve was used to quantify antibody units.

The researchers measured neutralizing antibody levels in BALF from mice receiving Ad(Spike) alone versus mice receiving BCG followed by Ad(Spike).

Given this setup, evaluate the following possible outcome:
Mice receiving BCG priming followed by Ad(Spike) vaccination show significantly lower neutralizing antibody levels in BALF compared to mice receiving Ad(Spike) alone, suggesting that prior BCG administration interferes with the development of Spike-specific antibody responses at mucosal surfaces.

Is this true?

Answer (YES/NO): NO